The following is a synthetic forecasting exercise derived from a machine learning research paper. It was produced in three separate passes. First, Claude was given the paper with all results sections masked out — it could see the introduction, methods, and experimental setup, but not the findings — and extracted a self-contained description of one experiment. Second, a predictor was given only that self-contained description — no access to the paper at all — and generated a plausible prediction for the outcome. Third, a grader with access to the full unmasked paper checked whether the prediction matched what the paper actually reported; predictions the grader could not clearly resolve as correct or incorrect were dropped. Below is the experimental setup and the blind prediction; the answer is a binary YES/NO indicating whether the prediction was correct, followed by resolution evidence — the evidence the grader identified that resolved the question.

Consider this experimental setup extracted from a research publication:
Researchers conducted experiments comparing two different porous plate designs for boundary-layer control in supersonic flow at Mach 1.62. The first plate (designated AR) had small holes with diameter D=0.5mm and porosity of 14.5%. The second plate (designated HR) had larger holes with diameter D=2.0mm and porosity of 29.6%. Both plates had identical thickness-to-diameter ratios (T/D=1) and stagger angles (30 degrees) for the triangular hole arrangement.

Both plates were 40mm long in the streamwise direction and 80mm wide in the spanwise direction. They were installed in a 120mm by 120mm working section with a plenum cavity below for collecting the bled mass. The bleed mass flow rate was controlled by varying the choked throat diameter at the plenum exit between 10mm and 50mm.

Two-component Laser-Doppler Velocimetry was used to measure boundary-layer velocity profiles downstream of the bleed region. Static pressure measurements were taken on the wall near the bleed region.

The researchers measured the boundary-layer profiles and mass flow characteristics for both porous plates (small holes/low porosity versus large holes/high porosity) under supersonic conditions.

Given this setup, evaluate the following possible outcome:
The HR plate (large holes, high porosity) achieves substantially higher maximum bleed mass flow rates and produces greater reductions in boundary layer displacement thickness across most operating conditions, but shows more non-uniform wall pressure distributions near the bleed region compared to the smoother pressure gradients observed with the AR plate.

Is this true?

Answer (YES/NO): NO